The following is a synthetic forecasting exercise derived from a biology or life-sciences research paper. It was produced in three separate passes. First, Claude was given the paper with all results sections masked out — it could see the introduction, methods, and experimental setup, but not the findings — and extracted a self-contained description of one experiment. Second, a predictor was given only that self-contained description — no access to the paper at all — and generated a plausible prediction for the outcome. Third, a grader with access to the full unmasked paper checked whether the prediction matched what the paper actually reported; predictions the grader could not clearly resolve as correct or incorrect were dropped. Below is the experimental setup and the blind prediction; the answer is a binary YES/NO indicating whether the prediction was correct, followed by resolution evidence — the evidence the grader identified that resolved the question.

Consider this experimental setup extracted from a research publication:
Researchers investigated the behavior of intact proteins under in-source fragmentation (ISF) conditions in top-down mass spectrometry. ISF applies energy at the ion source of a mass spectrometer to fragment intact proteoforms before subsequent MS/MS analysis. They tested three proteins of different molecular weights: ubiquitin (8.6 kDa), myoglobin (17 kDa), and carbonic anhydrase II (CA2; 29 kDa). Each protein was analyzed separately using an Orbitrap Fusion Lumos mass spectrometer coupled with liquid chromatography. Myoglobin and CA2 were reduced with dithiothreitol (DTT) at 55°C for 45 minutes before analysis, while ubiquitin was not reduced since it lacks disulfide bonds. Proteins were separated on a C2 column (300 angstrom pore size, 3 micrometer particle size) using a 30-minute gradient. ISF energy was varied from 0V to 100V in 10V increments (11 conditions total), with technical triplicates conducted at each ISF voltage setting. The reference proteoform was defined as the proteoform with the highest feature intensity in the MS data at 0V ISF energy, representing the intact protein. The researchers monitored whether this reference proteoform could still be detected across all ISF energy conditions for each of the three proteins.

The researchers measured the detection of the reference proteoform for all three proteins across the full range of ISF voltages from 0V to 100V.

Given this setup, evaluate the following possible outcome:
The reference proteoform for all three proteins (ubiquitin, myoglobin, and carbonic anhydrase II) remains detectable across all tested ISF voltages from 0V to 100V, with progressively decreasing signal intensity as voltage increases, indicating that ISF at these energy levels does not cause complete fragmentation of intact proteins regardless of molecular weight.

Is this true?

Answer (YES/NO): NO